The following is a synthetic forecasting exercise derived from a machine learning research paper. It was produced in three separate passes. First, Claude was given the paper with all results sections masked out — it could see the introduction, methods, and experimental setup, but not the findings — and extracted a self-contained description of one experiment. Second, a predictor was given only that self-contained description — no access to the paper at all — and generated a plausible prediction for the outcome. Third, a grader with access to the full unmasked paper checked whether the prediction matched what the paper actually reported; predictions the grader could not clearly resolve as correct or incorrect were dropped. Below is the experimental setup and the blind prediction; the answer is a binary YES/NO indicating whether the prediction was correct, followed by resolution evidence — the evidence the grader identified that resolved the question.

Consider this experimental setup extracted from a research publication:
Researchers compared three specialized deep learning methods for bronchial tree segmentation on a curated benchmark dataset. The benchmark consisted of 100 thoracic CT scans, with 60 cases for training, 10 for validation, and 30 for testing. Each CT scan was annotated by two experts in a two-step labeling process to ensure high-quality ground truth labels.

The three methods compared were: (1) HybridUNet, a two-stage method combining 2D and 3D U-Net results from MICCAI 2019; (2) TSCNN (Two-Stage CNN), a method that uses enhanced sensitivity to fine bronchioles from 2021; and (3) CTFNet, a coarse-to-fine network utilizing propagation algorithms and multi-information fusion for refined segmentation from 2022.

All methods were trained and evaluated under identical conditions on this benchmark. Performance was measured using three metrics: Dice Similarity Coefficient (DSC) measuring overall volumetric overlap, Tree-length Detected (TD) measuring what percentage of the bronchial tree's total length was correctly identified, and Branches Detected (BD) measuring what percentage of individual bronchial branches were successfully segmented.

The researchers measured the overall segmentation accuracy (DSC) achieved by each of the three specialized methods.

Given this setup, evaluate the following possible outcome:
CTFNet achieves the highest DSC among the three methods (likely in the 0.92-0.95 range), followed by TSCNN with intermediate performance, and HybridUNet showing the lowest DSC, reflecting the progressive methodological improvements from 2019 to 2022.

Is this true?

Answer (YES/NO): NO